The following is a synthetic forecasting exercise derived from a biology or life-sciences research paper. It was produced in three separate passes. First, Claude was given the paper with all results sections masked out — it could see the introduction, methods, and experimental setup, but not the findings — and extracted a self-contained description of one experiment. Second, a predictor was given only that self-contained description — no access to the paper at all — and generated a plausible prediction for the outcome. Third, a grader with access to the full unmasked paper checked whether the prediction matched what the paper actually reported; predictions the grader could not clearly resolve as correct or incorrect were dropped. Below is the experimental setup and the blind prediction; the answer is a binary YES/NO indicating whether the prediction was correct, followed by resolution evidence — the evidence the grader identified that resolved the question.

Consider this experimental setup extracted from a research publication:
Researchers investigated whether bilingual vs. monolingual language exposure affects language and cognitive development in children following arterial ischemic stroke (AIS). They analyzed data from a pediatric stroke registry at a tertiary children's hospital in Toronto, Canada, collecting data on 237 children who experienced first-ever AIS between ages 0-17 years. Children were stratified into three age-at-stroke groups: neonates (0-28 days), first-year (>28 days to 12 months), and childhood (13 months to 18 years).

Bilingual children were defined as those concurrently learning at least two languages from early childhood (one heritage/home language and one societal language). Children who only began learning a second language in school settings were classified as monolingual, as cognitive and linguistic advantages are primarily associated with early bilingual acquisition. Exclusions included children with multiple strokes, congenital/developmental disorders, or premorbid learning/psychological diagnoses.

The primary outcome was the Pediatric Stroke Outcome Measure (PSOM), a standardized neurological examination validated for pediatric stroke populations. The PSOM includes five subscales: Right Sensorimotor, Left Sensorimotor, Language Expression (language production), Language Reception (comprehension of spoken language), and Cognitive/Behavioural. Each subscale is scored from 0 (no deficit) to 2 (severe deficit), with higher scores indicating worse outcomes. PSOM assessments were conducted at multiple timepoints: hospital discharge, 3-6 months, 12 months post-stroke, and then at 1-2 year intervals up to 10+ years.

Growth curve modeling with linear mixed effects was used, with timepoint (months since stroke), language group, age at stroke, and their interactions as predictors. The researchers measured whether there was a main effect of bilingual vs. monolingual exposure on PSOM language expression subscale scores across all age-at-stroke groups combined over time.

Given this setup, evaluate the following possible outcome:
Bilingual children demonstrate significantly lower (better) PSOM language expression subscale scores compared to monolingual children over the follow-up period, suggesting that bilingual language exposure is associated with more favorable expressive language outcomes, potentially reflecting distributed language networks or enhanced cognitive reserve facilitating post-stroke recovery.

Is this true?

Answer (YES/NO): NO